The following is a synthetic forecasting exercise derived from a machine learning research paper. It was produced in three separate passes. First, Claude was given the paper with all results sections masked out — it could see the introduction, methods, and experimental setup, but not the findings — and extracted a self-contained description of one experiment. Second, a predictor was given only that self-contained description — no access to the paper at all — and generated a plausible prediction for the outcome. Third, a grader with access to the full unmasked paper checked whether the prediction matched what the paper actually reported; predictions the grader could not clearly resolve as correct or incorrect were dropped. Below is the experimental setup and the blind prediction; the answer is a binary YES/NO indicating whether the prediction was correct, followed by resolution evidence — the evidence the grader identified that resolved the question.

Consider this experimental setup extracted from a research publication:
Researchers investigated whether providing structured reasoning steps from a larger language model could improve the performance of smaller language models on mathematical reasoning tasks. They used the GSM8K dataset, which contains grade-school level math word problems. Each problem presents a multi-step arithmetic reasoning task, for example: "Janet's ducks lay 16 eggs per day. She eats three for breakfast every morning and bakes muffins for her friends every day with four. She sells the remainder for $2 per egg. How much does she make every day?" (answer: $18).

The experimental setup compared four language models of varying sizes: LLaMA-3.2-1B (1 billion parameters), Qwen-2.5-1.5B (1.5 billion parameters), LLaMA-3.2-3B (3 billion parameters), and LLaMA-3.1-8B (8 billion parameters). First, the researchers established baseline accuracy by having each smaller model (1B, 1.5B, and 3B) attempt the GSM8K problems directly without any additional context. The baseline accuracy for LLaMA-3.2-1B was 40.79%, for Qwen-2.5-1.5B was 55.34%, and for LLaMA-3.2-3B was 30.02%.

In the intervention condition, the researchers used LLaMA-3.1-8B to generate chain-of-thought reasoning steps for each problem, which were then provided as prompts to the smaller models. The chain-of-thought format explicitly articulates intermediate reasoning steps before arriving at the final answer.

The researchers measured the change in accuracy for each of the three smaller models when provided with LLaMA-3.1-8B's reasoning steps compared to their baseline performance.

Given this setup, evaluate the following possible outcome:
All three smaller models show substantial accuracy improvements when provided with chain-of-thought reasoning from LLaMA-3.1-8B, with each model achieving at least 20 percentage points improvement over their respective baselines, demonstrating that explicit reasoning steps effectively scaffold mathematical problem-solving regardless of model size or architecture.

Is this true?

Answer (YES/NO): NO